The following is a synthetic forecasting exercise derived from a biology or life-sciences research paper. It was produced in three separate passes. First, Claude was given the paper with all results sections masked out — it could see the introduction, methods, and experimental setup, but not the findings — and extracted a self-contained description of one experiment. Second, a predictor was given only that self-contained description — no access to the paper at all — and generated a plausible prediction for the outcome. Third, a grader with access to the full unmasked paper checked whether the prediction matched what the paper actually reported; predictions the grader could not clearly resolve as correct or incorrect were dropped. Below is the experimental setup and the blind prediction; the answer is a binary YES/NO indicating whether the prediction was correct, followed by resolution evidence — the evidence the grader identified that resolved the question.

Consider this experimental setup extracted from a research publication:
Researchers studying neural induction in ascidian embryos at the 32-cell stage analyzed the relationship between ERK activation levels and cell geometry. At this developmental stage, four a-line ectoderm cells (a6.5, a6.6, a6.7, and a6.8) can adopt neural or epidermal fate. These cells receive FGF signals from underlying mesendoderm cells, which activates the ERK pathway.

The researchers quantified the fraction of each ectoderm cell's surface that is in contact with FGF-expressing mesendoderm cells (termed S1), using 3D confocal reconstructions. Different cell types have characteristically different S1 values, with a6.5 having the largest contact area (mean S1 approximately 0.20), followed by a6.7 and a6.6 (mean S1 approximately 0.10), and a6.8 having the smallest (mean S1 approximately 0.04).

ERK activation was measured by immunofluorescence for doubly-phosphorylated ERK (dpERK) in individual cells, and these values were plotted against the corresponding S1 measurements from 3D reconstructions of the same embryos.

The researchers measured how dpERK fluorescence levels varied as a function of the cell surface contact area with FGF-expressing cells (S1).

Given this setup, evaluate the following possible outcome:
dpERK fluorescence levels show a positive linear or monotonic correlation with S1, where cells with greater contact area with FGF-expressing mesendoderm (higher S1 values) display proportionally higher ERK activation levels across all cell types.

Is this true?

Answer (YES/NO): NO